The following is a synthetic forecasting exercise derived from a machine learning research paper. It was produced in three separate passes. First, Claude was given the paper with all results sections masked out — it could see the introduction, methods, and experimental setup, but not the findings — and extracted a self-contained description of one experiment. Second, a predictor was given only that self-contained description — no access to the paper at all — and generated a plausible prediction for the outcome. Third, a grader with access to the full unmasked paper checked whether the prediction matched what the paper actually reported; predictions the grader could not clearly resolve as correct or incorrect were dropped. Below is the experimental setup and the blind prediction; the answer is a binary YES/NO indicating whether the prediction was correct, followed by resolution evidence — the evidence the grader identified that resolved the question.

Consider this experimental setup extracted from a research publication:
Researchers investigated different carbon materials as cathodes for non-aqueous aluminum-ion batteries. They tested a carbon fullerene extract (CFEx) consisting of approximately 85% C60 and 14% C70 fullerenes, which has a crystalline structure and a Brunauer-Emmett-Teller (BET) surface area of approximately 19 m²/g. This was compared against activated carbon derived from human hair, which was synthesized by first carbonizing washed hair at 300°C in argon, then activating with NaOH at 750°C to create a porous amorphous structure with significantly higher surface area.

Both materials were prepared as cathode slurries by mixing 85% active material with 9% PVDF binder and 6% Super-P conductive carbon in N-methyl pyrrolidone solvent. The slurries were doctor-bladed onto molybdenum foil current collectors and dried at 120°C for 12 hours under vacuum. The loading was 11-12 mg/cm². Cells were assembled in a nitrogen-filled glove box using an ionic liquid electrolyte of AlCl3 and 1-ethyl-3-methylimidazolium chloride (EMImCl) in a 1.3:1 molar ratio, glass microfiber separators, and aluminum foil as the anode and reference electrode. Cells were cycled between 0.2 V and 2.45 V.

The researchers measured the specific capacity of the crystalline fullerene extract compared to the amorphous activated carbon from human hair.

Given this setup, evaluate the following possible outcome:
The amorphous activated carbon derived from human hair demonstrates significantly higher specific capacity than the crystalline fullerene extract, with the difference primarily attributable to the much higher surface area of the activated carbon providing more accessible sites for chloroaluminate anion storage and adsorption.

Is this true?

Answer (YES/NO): NO